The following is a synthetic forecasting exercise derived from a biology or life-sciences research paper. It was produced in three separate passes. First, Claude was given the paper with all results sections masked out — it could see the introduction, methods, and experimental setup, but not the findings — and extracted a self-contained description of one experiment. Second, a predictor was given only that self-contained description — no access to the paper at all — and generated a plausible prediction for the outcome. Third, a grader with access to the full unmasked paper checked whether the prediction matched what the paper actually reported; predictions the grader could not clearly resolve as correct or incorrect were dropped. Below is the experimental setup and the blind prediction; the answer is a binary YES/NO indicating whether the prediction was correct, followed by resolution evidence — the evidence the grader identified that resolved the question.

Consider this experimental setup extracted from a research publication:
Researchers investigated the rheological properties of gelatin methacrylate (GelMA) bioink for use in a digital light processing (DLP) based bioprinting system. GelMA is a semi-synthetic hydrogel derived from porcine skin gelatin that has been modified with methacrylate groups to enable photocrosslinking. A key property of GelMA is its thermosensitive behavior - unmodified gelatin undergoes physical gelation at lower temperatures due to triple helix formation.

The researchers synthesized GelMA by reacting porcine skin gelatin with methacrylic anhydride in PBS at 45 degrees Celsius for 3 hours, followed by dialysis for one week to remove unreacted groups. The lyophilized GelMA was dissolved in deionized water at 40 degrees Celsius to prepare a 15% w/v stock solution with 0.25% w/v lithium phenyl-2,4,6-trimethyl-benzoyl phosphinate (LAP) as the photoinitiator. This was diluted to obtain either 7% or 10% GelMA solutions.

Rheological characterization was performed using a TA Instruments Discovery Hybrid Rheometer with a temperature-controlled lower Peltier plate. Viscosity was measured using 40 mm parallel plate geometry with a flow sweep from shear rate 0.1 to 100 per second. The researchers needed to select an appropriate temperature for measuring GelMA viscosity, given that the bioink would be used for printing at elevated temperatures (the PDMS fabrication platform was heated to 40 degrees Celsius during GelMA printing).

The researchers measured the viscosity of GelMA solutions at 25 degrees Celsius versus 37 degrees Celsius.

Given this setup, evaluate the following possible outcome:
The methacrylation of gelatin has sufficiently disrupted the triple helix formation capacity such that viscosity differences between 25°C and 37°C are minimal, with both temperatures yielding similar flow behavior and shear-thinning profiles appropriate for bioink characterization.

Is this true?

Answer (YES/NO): NO